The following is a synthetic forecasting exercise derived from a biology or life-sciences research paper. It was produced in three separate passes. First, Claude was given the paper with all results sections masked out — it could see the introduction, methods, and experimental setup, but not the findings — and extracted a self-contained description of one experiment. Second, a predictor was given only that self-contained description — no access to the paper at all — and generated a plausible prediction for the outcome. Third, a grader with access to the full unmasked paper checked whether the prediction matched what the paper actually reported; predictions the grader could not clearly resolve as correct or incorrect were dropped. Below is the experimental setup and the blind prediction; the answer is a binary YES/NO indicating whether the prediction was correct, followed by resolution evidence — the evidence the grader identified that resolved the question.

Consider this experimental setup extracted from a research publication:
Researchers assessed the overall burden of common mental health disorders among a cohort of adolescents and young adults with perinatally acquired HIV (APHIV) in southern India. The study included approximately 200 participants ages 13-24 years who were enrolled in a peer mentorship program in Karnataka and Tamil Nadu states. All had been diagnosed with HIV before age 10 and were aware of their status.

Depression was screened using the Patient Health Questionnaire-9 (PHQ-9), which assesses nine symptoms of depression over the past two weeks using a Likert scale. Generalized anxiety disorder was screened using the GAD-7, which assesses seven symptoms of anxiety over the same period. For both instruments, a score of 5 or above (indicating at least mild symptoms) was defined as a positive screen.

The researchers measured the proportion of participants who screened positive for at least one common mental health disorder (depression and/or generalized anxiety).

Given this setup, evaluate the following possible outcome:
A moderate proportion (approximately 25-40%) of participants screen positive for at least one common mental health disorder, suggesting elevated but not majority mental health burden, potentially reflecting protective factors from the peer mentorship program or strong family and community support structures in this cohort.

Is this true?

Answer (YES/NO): NO